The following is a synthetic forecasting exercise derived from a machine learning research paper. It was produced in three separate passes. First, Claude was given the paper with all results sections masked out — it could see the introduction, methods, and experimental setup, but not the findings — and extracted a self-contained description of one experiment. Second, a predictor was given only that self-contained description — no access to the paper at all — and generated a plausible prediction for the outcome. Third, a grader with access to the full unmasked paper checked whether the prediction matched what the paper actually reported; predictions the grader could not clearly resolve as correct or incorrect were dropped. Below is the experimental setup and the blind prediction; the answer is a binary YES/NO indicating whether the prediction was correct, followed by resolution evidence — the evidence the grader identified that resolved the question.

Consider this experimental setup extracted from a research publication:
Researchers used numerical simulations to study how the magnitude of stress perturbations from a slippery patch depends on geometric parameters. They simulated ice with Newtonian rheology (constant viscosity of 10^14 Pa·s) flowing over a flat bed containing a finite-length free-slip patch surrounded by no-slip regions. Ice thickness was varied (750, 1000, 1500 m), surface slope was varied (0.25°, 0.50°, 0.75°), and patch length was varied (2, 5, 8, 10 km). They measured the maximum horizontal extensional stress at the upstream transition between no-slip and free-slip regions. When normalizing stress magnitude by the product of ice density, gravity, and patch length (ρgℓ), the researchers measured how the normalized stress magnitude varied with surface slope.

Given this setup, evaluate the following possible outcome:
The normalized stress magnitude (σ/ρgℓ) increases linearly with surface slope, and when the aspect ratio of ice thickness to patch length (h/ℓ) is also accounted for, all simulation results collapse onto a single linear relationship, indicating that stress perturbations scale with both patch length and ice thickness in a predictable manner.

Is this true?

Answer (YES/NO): NO